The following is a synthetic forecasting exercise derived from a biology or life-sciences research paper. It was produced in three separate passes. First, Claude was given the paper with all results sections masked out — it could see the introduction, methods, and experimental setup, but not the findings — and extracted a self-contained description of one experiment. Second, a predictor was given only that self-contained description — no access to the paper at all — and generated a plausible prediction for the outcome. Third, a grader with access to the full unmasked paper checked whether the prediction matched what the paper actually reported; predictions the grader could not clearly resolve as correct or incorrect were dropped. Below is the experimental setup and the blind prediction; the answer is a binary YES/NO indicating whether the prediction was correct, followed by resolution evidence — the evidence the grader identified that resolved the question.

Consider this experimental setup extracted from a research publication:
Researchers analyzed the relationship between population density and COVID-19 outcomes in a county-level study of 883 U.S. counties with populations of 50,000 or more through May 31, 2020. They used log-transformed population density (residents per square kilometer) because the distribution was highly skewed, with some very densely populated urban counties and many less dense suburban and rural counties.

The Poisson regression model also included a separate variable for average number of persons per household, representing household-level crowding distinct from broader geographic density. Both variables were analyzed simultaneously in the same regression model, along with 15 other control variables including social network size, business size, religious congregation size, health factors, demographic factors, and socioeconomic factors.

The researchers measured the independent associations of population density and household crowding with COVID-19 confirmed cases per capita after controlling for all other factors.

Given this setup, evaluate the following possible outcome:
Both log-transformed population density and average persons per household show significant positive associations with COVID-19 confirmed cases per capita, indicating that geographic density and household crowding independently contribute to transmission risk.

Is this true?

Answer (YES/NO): YES